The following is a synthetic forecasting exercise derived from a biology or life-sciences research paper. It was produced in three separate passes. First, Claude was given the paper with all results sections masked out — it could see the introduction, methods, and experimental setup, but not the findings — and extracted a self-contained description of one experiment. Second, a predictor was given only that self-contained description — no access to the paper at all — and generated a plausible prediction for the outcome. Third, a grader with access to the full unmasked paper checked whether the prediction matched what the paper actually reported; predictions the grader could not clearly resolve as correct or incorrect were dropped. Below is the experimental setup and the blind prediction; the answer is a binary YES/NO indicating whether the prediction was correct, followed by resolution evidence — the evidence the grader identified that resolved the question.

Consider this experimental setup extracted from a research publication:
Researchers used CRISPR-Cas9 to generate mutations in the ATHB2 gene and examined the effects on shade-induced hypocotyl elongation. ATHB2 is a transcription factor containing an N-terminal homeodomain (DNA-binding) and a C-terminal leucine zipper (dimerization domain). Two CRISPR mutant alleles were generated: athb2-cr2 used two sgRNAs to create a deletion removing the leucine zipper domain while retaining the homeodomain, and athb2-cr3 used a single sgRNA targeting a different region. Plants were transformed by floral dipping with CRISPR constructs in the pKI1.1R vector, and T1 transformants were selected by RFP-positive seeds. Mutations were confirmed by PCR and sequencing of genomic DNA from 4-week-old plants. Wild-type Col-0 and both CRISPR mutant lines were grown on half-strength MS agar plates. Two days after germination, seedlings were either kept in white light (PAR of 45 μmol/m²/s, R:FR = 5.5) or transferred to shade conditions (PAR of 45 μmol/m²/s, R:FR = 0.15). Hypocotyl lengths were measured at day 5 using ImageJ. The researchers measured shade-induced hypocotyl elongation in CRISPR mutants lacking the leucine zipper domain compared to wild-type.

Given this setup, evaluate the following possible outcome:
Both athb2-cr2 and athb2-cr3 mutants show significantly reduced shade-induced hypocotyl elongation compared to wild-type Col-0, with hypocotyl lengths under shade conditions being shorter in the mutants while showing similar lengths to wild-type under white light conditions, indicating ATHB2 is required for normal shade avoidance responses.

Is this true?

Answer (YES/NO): NO